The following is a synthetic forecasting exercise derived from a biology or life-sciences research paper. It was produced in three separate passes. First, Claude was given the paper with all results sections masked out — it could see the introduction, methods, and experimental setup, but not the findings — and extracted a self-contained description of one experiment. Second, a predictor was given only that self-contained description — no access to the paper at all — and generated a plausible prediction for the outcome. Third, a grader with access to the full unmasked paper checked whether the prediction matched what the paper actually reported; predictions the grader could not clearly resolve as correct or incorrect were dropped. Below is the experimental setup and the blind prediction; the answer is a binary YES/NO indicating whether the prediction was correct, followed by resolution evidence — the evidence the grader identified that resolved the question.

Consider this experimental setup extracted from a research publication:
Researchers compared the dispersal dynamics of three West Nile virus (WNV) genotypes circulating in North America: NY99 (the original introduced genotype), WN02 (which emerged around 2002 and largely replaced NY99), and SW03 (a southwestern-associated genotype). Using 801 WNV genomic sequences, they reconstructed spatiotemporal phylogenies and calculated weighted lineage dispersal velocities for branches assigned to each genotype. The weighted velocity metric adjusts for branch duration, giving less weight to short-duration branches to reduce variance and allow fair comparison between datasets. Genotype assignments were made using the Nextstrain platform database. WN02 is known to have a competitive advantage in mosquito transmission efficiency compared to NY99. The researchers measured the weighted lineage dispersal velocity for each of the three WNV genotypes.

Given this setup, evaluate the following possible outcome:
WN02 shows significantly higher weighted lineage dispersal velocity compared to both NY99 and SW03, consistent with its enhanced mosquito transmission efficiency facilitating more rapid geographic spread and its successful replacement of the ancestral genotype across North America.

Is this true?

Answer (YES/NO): NO